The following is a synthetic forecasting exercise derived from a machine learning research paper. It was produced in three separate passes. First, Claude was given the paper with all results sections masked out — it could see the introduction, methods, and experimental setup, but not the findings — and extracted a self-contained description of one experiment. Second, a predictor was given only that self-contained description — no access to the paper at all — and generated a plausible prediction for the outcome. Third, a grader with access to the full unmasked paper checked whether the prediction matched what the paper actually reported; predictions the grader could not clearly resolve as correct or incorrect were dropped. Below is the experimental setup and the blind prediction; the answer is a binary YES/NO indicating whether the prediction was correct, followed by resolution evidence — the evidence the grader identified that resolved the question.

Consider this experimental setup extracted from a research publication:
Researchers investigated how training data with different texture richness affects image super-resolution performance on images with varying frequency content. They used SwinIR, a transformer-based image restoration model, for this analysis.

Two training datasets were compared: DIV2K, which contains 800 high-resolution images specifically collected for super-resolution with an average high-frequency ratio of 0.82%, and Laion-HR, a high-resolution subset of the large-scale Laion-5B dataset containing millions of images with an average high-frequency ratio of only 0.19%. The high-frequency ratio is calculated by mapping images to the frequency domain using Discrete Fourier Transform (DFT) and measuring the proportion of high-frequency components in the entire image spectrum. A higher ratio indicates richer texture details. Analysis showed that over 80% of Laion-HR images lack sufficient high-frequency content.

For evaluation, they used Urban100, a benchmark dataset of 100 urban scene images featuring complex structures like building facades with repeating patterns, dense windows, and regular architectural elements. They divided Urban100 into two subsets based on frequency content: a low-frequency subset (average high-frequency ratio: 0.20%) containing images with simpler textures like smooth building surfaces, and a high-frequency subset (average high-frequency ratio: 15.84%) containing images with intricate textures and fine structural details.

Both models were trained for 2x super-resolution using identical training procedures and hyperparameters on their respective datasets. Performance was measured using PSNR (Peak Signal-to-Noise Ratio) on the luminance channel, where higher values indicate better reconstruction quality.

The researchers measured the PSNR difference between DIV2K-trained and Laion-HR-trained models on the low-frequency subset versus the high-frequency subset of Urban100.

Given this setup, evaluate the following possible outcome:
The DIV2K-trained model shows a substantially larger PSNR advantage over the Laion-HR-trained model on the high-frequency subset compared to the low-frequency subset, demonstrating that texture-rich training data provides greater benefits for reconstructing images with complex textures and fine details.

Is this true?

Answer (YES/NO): YES